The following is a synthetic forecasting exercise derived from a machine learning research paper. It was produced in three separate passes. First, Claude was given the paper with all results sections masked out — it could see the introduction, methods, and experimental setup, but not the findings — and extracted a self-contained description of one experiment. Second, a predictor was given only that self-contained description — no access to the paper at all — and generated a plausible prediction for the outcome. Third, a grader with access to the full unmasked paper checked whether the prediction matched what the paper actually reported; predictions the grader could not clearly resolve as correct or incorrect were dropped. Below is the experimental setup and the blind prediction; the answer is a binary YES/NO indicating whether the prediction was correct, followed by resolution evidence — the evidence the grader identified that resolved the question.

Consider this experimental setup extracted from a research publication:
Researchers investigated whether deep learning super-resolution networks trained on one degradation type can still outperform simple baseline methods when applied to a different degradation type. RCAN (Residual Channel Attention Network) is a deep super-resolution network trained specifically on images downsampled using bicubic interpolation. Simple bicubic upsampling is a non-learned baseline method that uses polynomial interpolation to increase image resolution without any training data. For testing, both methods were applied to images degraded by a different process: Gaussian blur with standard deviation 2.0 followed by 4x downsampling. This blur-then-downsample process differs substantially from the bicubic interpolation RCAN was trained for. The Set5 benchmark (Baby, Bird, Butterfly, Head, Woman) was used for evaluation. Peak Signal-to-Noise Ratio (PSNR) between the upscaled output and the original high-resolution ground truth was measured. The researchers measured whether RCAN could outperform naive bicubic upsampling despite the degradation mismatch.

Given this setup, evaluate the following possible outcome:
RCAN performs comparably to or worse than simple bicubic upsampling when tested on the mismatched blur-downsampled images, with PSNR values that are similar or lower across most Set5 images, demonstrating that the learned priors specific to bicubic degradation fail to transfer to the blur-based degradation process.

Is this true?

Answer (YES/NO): YES